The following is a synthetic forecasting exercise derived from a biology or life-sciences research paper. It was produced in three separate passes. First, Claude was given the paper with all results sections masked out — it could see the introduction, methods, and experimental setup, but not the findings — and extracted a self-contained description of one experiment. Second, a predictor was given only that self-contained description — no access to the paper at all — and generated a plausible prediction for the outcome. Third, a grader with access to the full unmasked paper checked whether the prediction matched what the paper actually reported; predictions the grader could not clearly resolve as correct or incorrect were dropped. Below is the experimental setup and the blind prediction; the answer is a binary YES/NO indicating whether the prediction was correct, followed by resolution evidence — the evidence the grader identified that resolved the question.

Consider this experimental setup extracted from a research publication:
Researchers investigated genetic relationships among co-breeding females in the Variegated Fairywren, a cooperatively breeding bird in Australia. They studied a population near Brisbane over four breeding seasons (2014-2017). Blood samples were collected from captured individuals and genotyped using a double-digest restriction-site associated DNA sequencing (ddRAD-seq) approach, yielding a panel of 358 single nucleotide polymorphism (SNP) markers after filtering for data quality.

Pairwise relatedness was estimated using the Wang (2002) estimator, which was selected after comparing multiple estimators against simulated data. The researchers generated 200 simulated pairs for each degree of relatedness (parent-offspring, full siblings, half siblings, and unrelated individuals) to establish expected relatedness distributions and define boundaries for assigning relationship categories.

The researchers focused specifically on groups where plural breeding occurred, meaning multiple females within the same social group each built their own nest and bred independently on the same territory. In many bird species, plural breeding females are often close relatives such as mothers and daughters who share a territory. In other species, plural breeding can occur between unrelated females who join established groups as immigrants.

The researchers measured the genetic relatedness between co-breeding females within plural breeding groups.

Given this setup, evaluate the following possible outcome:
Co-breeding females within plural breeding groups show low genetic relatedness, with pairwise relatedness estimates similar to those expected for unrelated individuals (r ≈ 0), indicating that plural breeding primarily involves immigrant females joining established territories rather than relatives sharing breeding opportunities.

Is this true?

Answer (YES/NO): YES